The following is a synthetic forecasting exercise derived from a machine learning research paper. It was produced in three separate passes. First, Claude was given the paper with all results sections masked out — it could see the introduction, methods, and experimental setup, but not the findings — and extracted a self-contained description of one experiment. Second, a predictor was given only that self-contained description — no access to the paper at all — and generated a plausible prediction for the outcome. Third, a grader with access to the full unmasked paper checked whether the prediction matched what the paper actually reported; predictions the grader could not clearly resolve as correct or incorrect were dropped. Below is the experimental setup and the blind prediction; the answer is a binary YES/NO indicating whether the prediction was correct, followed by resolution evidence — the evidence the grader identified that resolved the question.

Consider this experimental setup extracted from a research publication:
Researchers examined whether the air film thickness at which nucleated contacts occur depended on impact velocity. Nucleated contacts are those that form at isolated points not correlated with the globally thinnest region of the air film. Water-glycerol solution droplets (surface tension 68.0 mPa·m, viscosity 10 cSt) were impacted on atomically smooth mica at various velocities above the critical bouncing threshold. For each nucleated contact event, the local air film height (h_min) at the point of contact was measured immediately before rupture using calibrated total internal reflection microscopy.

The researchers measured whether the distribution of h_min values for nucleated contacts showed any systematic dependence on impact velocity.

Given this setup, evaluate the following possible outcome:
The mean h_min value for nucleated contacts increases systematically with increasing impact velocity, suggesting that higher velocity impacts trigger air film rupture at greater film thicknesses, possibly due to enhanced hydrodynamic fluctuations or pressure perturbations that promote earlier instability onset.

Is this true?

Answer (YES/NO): NO